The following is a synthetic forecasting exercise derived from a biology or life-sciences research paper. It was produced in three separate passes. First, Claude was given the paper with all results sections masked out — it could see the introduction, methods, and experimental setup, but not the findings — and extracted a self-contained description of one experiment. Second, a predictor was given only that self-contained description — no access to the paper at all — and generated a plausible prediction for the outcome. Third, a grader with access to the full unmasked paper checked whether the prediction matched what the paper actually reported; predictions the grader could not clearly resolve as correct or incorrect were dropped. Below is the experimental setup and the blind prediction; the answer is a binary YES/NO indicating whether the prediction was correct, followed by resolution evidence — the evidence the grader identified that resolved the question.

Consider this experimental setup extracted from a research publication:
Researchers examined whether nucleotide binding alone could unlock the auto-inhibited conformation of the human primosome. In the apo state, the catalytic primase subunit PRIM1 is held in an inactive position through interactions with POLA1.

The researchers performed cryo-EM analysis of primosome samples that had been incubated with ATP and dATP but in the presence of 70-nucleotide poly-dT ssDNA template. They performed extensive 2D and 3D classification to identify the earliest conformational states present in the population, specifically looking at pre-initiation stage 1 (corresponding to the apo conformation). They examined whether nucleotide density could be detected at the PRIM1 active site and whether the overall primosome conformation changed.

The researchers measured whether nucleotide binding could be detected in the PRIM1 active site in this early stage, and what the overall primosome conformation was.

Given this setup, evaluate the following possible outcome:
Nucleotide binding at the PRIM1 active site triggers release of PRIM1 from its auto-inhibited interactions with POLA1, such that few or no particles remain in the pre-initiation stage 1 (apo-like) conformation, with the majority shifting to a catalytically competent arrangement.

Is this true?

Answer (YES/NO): NO